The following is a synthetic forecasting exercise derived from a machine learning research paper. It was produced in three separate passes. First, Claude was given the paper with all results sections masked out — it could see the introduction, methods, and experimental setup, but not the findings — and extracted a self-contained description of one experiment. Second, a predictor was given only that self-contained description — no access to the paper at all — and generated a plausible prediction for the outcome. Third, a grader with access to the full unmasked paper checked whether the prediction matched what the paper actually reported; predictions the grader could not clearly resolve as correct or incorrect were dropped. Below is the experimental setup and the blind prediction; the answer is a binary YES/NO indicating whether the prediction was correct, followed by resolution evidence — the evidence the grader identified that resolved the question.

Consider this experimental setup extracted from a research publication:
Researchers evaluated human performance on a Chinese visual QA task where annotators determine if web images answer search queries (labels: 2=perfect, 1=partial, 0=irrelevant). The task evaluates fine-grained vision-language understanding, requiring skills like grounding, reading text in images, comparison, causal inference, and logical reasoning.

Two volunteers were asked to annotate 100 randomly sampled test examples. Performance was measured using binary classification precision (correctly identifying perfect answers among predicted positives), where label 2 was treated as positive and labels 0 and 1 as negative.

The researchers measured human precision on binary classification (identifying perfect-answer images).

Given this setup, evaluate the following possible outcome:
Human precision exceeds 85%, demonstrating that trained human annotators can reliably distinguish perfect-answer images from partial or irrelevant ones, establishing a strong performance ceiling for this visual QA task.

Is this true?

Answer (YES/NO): YES